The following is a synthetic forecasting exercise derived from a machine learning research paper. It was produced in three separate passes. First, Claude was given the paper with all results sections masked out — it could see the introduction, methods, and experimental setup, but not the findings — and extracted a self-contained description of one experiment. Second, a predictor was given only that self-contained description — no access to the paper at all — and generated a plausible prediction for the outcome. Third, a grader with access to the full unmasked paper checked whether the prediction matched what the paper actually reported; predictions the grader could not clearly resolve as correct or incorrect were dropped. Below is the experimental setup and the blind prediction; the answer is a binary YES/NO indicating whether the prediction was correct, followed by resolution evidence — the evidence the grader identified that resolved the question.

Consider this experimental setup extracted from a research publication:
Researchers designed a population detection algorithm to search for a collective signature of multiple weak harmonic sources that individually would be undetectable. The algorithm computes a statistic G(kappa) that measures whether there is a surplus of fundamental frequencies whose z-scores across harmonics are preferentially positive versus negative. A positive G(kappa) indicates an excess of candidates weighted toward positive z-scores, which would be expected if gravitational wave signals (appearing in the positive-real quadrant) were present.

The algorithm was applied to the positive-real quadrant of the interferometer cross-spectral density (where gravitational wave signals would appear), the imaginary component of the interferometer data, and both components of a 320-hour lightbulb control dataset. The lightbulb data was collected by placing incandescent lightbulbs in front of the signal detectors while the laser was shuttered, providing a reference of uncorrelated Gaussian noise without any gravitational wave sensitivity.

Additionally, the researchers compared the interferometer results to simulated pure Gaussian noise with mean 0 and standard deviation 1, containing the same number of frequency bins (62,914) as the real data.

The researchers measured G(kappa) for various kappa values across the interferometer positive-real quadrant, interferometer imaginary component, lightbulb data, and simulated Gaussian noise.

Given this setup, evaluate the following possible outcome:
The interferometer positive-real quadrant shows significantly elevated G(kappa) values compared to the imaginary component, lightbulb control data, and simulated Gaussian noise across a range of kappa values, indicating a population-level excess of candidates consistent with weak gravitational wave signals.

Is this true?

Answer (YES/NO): NO